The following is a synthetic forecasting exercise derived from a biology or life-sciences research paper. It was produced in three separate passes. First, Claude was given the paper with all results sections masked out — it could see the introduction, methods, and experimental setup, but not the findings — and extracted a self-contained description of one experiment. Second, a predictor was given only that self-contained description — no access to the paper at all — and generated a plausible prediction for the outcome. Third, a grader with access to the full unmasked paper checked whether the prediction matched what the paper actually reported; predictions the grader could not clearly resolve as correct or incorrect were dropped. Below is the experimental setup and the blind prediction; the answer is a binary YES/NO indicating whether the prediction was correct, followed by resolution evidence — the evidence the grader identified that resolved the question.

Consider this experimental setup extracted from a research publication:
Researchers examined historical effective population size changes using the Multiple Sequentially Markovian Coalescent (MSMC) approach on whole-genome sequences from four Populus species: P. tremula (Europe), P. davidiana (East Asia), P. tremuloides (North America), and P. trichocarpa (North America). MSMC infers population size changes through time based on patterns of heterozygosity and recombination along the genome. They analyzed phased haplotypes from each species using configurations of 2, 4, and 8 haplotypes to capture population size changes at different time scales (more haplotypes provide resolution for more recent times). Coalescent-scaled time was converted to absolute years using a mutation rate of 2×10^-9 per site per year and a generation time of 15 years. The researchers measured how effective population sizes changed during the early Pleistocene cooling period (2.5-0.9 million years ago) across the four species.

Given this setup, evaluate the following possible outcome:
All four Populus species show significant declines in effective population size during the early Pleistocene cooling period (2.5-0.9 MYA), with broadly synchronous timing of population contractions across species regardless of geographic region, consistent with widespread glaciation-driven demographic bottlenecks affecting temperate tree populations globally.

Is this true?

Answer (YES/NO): NO